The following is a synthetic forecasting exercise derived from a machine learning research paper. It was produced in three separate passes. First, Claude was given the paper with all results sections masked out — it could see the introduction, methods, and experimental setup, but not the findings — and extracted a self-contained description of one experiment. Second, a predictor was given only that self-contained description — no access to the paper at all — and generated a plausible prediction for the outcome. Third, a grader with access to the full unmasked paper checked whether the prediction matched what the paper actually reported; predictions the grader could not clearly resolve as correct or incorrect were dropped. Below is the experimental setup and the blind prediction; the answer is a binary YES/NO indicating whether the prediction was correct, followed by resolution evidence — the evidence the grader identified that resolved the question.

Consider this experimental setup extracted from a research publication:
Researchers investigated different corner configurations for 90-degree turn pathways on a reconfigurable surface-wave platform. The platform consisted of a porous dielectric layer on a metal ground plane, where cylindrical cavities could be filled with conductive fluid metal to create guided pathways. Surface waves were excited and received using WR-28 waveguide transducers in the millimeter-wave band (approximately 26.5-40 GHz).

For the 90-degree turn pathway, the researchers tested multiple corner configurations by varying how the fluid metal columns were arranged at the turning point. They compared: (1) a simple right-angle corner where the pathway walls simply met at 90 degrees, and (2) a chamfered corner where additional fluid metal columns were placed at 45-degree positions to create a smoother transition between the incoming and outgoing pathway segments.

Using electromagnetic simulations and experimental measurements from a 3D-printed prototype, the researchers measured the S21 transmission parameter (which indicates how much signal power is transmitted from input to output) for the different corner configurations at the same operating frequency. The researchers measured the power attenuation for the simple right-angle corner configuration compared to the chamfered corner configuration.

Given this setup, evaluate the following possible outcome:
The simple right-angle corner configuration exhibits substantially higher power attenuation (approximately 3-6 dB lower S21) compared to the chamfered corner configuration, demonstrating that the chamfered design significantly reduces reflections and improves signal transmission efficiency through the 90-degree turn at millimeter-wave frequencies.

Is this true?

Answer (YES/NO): NO